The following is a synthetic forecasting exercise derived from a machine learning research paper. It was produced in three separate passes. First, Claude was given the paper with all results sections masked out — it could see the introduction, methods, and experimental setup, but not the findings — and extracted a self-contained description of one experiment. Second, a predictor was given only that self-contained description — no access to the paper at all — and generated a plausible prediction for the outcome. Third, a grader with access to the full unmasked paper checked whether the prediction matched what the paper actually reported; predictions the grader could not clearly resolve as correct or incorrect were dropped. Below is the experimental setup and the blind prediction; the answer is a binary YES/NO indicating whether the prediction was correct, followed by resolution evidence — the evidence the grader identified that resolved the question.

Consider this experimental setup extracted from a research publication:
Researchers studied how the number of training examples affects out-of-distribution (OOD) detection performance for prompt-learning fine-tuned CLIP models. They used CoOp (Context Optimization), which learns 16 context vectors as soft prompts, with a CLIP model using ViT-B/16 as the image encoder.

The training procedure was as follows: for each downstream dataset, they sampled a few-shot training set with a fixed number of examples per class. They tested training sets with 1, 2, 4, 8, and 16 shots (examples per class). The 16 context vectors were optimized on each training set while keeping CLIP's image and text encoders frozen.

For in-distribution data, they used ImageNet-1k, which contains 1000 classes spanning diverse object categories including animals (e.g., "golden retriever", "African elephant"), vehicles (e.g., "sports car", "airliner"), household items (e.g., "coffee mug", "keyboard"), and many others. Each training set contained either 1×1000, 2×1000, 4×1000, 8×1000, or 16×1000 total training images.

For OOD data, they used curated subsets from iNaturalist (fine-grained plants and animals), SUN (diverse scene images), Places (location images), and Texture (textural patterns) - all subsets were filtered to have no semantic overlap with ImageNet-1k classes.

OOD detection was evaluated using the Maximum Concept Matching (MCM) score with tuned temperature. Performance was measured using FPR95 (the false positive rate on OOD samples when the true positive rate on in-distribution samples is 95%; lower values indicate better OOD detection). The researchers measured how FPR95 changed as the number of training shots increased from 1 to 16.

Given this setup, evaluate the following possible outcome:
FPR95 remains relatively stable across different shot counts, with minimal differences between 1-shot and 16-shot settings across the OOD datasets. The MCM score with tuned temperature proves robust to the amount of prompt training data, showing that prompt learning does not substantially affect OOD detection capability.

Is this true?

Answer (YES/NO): NO